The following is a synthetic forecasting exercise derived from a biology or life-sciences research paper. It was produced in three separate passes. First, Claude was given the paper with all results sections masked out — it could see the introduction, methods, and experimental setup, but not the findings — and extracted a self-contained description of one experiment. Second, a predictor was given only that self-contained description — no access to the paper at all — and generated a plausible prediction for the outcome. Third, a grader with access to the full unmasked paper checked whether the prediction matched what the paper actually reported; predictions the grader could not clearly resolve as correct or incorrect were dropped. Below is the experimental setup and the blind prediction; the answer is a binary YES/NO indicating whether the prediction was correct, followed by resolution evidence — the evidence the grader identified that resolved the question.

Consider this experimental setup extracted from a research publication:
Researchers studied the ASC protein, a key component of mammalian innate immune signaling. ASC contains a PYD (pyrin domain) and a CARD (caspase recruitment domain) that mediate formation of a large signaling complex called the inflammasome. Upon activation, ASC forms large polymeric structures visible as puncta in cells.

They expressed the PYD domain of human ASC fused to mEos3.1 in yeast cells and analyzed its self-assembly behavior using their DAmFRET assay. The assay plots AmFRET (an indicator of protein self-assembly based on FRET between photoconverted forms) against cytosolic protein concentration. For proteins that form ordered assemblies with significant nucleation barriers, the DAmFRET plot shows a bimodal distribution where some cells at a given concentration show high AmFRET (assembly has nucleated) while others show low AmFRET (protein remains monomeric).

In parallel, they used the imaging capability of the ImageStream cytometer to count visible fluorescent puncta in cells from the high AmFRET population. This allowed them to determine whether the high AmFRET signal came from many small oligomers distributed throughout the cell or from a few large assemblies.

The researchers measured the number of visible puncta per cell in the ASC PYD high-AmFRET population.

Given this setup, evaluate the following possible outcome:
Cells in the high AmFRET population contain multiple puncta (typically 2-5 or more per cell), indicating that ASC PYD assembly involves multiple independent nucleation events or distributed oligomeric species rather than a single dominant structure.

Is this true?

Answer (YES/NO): NO